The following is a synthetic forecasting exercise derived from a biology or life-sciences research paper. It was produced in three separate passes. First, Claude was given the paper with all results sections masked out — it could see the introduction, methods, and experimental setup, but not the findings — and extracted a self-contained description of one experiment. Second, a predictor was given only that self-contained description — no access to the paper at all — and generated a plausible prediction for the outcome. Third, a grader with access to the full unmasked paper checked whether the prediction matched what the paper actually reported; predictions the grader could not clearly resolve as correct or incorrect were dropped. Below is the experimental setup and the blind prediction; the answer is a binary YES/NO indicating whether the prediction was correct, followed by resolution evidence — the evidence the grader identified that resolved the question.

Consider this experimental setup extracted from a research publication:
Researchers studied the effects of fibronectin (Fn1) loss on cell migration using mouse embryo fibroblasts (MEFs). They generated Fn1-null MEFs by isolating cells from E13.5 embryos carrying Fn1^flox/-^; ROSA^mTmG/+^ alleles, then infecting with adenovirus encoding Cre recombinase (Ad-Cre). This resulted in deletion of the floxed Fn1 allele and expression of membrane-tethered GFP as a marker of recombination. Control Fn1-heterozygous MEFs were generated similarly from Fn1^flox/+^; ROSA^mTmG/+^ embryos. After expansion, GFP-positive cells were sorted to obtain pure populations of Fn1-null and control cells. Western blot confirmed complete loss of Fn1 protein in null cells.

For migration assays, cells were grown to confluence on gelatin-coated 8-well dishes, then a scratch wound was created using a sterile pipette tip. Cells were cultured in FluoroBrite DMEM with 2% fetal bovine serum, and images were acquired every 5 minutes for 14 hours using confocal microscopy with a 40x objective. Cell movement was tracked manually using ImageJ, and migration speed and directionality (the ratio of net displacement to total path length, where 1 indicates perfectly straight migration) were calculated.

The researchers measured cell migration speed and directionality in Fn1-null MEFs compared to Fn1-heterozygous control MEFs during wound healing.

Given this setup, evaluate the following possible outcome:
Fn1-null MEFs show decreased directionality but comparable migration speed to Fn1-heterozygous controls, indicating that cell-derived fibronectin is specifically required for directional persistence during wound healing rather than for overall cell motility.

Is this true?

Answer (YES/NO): NO